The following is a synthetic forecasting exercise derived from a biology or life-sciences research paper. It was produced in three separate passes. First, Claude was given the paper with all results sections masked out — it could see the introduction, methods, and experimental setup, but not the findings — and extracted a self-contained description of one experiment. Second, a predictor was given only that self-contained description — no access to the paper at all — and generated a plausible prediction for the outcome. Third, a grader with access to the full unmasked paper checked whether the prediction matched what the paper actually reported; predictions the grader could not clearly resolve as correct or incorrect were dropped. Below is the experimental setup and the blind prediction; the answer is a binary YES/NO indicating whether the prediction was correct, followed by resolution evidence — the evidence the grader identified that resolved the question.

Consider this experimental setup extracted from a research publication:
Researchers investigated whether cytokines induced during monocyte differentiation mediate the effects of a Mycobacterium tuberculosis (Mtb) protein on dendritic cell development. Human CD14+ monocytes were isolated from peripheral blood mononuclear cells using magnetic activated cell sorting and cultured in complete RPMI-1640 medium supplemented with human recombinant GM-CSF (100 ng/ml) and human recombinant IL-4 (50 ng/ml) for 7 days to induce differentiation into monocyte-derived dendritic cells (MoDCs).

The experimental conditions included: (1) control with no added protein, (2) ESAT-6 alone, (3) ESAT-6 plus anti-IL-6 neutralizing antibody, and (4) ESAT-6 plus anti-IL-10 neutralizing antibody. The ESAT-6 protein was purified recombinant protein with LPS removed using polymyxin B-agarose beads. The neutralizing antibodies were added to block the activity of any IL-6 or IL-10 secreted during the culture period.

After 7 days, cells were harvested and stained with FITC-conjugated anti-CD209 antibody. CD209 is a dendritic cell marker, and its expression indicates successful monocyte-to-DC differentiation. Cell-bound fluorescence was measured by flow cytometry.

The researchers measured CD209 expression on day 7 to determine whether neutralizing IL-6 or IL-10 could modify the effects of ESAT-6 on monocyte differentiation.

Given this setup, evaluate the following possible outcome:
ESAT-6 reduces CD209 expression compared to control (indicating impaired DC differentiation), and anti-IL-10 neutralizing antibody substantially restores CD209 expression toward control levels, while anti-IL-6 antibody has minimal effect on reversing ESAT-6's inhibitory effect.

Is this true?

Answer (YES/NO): NO